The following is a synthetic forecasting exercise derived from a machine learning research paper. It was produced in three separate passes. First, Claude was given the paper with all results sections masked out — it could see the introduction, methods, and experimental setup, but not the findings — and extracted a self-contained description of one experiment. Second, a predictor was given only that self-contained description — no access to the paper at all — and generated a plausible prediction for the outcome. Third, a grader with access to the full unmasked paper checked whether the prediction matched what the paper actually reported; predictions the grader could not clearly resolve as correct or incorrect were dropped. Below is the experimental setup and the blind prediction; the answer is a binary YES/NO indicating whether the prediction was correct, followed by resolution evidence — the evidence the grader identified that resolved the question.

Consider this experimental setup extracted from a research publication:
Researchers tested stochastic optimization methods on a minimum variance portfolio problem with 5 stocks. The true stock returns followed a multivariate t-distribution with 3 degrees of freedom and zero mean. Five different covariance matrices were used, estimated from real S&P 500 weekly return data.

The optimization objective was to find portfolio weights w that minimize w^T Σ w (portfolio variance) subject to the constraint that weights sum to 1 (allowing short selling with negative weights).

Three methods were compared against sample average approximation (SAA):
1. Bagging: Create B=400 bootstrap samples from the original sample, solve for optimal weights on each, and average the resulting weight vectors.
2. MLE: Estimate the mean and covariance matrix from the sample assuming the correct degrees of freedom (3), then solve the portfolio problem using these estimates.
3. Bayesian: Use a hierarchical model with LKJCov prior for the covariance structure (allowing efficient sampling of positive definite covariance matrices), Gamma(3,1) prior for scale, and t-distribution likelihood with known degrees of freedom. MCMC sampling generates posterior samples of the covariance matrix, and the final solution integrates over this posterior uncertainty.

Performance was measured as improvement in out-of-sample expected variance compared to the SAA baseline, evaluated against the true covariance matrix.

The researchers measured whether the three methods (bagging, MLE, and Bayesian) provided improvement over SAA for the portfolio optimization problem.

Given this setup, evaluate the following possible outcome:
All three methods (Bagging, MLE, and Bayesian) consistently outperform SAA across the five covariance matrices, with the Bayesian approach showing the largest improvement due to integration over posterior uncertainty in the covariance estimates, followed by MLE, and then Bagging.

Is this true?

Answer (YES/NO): NO